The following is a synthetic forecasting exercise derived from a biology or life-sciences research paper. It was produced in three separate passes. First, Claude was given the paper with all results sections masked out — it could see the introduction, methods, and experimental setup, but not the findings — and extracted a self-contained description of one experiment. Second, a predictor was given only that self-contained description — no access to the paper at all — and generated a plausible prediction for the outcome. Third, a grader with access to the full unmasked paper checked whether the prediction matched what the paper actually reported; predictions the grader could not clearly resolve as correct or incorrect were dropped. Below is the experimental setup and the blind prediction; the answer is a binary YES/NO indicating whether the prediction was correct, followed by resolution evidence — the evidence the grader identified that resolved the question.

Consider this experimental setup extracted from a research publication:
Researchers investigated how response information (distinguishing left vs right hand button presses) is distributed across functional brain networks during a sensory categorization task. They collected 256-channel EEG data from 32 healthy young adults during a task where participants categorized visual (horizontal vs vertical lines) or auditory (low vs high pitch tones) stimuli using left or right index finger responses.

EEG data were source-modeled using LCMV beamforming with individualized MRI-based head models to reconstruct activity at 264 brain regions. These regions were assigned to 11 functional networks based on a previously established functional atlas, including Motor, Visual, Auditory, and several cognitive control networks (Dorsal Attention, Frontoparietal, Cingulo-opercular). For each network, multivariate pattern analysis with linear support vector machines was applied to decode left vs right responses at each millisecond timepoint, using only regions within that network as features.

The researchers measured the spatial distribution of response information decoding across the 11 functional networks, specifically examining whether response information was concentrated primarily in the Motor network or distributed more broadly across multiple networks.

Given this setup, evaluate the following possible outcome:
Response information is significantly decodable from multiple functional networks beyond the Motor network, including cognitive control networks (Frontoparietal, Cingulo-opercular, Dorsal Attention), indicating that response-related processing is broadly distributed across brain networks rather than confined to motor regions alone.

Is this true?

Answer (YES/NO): YES